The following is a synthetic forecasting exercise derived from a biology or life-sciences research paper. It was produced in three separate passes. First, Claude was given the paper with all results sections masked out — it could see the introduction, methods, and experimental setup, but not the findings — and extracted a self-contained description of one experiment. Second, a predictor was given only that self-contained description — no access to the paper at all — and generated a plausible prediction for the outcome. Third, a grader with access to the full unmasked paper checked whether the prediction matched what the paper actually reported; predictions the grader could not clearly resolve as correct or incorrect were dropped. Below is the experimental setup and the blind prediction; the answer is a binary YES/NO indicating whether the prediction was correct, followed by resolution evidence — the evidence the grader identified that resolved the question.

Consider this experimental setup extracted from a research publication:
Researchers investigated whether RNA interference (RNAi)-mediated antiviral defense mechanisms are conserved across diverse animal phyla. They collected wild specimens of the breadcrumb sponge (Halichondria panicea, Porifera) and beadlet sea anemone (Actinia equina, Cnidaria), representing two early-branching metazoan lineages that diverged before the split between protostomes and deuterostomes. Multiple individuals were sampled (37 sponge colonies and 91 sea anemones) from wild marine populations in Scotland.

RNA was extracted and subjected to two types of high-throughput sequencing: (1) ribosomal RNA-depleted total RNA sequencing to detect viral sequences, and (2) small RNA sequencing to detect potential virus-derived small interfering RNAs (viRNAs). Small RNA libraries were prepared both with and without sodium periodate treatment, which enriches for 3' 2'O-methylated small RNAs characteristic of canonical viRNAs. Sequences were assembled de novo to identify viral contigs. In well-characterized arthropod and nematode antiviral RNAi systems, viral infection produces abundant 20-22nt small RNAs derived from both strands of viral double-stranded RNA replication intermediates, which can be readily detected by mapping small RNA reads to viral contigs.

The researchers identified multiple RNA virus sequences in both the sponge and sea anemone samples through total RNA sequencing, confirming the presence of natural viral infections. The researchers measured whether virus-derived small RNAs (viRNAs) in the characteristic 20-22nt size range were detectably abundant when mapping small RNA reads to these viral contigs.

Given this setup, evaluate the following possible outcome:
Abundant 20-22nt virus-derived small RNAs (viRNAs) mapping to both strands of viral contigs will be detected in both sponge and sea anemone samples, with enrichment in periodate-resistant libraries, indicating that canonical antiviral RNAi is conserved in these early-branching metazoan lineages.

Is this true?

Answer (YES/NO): NO